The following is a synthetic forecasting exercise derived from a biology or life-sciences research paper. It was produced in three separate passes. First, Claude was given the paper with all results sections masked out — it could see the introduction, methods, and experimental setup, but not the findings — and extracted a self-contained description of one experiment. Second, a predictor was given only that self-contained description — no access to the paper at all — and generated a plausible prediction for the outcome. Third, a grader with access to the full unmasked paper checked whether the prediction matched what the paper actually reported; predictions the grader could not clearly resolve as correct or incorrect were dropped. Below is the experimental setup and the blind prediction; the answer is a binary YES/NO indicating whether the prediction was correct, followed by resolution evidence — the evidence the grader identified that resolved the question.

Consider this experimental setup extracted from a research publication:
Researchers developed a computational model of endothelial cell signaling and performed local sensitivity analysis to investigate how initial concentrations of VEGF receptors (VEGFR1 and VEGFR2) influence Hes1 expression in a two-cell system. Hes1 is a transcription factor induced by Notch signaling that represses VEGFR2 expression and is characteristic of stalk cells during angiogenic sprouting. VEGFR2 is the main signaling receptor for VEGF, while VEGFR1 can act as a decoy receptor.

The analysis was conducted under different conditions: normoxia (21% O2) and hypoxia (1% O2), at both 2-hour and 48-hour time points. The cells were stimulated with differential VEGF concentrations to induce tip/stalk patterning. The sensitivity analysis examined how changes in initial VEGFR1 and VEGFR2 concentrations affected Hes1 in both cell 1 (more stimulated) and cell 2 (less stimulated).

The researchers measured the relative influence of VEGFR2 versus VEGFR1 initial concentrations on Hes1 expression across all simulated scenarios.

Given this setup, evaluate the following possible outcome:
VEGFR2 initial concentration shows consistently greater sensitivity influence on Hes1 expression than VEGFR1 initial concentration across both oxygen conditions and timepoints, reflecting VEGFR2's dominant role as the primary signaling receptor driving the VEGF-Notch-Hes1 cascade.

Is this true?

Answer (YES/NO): YES